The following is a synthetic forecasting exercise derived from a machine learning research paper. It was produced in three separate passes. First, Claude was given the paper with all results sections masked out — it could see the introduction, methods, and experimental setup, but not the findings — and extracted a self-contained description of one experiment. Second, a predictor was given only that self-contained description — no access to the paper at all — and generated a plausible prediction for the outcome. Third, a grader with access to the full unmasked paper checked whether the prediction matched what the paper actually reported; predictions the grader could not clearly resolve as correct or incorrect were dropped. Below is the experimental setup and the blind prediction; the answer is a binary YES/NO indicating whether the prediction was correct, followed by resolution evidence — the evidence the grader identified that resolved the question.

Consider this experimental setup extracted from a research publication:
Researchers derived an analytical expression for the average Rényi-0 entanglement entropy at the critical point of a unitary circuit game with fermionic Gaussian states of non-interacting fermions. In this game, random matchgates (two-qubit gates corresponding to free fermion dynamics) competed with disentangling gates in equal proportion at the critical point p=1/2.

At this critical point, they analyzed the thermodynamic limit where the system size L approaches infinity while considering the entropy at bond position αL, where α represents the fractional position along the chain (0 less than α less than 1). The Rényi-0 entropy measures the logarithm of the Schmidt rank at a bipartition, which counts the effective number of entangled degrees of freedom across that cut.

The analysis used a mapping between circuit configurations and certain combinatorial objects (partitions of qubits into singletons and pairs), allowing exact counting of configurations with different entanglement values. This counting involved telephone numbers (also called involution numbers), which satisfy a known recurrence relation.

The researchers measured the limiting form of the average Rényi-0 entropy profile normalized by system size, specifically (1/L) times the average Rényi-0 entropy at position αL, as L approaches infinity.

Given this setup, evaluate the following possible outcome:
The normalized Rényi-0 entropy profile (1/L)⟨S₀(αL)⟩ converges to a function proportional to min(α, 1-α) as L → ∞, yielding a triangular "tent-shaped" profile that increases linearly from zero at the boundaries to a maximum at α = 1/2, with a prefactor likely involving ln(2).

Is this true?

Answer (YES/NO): NO